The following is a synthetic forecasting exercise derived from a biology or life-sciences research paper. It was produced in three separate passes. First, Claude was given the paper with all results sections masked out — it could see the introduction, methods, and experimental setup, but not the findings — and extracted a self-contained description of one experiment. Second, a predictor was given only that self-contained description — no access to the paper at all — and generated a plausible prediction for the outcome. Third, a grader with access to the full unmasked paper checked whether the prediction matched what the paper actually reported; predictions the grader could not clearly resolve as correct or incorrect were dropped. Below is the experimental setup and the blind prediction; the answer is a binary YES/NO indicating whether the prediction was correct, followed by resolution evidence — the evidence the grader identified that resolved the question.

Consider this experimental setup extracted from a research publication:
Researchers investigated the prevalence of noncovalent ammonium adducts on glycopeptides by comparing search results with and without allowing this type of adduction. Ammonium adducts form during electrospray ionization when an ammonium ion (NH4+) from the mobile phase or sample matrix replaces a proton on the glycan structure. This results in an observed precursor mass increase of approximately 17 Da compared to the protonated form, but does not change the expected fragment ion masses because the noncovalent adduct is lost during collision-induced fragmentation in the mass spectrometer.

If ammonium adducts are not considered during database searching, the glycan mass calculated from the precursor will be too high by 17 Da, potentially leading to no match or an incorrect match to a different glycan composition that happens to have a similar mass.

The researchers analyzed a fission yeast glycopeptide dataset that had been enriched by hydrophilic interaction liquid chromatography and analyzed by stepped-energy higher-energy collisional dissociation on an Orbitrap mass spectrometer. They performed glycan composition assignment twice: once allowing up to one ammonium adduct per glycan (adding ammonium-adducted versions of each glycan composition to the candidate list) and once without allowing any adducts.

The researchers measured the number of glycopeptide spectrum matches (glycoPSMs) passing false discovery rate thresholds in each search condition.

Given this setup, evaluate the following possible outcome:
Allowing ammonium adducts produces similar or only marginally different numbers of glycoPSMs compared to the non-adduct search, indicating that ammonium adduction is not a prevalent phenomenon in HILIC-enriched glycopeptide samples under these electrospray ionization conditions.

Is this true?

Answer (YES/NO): NO